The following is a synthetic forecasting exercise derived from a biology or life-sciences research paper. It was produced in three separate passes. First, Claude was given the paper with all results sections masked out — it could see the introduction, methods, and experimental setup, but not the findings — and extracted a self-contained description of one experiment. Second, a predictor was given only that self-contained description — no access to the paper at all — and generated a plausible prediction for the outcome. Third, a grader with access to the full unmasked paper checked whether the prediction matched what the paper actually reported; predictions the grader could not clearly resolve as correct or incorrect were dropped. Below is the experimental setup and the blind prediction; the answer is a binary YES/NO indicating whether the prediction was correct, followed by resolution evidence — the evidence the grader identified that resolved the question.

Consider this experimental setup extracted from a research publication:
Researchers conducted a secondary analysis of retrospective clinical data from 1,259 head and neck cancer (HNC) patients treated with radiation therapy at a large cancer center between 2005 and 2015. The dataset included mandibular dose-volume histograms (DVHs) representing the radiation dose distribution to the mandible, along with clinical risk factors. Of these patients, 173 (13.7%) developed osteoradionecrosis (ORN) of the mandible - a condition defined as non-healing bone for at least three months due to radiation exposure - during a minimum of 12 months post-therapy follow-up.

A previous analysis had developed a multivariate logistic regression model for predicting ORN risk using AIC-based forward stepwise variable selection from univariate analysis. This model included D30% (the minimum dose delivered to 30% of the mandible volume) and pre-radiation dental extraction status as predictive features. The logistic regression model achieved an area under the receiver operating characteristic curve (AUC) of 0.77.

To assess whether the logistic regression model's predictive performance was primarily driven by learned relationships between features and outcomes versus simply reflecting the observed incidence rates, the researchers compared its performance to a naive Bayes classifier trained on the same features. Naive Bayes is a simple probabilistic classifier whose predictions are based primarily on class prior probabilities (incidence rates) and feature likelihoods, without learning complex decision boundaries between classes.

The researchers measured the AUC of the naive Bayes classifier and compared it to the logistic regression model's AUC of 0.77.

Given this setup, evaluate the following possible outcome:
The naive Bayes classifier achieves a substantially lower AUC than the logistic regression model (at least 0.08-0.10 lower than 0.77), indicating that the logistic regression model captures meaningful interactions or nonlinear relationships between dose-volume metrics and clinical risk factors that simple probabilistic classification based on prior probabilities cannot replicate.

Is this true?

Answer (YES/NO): NO